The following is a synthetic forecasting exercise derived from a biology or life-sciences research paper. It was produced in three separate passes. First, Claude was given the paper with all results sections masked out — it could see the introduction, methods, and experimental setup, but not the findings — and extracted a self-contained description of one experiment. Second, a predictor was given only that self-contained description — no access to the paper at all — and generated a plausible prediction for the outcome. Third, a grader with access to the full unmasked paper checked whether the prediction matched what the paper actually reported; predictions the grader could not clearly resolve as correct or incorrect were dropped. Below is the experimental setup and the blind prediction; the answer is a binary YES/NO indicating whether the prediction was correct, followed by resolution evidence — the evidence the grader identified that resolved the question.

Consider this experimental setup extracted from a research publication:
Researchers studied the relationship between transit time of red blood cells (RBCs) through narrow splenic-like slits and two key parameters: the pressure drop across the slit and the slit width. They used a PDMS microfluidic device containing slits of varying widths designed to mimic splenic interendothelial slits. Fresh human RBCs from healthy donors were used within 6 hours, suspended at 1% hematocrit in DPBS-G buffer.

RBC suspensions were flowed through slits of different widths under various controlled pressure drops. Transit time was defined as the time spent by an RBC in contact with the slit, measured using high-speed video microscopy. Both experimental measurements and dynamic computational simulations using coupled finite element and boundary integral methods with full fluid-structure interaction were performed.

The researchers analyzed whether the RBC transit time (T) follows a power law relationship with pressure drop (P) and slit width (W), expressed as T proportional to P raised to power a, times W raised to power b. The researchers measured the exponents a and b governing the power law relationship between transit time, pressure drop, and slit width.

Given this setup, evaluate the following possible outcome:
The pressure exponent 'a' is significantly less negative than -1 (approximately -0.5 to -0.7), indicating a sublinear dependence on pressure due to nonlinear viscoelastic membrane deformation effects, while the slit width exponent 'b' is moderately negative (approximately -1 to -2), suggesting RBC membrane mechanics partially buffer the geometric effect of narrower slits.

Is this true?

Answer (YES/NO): NO